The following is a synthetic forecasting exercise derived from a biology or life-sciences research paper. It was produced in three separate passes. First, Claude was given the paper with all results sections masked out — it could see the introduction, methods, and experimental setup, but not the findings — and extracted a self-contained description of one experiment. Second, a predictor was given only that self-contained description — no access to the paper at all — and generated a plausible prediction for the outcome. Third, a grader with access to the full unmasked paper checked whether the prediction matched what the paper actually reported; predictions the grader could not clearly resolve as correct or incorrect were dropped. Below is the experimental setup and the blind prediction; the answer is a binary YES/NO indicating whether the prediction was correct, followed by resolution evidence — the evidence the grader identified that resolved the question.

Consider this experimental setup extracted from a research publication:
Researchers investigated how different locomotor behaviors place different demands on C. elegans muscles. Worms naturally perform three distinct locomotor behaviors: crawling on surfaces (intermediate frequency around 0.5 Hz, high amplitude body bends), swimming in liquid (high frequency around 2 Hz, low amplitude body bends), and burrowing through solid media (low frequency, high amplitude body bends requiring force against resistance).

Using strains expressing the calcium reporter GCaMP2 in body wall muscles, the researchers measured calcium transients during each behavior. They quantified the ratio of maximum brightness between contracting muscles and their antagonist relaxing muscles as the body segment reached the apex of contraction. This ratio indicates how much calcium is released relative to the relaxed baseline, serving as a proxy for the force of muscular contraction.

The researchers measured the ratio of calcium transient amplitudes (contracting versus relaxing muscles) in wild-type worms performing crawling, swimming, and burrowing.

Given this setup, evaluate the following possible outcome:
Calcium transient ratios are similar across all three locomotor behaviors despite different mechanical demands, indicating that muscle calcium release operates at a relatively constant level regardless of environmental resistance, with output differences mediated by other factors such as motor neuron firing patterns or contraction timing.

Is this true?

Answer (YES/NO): NO